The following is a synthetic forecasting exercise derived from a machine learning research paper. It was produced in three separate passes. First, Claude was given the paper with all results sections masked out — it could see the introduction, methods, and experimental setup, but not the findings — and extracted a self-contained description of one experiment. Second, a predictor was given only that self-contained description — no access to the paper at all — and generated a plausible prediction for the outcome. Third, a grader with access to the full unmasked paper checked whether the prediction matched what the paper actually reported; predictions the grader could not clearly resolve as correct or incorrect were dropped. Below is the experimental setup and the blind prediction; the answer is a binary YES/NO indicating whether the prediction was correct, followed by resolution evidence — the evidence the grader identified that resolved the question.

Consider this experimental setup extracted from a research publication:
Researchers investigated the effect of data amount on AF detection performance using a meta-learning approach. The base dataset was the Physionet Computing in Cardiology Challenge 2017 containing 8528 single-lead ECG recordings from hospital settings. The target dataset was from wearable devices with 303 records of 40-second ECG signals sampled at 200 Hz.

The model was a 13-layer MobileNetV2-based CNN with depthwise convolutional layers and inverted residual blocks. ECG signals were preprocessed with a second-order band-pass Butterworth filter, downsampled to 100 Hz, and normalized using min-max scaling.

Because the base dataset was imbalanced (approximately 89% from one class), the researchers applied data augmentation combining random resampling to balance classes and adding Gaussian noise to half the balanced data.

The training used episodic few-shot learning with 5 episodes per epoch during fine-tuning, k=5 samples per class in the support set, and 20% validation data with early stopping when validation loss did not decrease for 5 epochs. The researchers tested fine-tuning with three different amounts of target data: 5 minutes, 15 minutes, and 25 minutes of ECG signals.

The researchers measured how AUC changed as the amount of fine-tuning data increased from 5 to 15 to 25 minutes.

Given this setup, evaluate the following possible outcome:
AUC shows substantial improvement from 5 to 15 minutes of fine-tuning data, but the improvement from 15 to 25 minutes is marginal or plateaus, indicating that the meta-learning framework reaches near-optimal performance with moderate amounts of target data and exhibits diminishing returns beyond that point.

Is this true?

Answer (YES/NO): NO